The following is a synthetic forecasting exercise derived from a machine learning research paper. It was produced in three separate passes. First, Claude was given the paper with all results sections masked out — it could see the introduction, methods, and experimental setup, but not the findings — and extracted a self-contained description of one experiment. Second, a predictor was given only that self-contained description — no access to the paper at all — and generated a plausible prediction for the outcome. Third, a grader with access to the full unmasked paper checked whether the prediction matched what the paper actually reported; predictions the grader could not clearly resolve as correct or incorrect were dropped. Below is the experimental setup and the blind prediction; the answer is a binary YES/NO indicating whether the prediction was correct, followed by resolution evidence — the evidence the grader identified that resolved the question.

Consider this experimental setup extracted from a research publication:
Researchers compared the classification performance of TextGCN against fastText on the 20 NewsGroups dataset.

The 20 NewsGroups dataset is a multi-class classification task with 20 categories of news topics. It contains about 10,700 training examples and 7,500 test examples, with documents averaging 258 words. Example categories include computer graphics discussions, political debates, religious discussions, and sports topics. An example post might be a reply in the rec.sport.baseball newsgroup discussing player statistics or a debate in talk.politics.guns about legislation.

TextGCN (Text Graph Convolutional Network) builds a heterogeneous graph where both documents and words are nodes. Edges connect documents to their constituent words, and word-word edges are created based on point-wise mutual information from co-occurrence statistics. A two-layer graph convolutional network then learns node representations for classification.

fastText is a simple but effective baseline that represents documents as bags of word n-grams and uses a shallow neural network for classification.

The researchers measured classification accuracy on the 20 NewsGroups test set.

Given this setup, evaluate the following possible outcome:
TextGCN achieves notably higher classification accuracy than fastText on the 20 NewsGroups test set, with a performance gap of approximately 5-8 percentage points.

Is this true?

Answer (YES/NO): YES